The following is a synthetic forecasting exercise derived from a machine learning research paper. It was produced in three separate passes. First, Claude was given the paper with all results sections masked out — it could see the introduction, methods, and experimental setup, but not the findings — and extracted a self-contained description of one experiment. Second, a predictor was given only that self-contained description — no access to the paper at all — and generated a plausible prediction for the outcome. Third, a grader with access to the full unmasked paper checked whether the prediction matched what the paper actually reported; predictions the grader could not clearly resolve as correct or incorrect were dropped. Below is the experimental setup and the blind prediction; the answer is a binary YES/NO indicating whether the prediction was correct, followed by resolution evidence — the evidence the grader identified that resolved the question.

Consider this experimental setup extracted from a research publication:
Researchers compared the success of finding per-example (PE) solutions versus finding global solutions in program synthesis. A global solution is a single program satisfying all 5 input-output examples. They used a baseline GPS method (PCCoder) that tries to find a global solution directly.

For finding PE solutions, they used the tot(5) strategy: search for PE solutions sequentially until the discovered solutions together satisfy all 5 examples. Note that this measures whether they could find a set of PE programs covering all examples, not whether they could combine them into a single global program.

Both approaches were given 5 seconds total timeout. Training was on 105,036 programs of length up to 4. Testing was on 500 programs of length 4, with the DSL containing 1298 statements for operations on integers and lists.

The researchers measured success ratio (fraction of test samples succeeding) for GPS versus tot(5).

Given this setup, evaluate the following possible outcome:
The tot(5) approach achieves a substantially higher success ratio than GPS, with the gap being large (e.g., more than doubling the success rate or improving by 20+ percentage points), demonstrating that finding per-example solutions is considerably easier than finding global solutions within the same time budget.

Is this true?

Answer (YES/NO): NO